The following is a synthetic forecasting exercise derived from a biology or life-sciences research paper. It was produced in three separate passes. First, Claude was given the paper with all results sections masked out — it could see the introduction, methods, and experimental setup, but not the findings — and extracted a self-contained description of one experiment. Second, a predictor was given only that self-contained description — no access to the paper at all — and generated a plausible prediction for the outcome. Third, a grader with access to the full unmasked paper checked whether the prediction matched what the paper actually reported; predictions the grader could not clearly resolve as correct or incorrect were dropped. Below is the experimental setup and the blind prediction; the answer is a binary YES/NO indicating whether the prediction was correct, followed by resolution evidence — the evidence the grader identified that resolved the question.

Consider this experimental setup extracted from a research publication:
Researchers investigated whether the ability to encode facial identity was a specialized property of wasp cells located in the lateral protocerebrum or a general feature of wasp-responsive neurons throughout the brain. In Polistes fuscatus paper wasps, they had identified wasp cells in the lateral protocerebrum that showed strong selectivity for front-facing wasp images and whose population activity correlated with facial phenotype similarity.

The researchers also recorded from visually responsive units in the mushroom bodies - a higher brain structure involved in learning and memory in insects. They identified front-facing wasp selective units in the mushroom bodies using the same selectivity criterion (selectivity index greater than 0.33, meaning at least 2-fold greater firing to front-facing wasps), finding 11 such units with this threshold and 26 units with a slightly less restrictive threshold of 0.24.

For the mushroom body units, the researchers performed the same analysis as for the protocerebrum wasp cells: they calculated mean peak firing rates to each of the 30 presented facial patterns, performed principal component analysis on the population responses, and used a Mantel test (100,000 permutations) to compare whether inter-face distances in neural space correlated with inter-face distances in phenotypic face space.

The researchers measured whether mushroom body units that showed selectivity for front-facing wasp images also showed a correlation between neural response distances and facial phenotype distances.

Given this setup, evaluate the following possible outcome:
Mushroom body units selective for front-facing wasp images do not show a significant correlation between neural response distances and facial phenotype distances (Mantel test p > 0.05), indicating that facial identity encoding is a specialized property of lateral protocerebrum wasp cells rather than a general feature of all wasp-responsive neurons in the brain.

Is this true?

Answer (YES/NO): YES